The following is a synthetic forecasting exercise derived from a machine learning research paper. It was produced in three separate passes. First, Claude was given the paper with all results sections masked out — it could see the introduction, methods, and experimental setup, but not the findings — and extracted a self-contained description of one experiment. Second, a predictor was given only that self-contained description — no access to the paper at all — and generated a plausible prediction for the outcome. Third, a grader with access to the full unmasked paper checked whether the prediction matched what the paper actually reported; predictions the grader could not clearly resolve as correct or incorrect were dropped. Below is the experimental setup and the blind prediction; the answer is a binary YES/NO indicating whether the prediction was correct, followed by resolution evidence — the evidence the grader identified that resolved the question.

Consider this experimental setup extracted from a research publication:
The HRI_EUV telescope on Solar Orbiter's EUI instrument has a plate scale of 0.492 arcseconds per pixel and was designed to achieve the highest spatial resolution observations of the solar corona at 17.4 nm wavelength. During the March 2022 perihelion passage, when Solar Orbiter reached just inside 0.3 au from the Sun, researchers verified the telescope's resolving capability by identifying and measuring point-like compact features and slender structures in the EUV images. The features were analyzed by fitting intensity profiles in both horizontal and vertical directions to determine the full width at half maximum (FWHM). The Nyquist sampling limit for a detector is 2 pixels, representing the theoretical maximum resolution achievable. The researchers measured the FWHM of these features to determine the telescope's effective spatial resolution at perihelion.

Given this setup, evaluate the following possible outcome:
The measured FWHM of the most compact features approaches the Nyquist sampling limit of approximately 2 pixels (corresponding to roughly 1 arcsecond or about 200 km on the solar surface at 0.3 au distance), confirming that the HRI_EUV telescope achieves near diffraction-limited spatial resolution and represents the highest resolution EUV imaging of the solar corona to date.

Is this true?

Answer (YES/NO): NO